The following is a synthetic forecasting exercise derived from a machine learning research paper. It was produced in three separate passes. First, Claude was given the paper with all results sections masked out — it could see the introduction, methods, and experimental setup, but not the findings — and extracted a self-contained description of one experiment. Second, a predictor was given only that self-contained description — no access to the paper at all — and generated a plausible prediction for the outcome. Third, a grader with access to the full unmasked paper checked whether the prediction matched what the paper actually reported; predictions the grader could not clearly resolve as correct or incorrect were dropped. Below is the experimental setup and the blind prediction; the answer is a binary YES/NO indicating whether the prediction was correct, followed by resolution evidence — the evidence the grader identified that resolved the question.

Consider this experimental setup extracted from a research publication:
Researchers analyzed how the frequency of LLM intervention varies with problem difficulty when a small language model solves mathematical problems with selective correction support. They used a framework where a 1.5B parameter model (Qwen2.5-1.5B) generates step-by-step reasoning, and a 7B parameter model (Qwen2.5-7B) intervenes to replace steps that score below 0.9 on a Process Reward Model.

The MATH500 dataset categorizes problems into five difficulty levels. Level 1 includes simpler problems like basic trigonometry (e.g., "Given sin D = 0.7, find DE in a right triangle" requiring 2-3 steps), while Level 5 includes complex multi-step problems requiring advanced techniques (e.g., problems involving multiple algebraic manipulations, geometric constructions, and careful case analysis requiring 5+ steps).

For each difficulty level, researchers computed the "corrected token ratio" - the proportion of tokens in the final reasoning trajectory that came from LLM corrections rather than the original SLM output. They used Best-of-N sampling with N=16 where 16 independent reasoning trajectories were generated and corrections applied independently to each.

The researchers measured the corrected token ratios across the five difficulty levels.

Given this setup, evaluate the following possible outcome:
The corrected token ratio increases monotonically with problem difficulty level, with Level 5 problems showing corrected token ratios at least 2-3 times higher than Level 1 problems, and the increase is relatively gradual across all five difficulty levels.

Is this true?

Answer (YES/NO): NO